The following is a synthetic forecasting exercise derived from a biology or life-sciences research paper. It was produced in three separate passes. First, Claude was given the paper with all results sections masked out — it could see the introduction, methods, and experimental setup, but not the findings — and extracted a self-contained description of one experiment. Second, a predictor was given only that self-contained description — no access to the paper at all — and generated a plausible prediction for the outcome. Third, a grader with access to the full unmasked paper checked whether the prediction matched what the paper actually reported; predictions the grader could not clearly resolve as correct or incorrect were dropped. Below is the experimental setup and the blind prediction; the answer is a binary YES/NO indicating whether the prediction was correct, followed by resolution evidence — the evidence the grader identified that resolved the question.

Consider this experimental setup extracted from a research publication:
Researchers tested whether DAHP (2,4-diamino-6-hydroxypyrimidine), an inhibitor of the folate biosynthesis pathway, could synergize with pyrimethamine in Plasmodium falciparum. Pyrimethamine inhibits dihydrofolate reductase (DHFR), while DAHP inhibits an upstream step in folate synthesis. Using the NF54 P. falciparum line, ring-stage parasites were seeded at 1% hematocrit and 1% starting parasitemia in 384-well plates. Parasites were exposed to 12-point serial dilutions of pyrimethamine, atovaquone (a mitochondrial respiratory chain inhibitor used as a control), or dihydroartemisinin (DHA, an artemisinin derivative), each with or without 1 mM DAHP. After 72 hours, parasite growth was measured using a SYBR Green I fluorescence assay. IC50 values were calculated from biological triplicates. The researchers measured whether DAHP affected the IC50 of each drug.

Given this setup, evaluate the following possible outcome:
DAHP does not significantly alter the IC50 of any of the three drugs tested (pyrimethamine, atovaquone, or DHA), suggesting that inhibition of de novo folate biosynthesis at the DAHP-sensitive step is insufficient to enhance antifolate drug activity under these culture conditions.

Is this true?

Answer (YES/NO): NO